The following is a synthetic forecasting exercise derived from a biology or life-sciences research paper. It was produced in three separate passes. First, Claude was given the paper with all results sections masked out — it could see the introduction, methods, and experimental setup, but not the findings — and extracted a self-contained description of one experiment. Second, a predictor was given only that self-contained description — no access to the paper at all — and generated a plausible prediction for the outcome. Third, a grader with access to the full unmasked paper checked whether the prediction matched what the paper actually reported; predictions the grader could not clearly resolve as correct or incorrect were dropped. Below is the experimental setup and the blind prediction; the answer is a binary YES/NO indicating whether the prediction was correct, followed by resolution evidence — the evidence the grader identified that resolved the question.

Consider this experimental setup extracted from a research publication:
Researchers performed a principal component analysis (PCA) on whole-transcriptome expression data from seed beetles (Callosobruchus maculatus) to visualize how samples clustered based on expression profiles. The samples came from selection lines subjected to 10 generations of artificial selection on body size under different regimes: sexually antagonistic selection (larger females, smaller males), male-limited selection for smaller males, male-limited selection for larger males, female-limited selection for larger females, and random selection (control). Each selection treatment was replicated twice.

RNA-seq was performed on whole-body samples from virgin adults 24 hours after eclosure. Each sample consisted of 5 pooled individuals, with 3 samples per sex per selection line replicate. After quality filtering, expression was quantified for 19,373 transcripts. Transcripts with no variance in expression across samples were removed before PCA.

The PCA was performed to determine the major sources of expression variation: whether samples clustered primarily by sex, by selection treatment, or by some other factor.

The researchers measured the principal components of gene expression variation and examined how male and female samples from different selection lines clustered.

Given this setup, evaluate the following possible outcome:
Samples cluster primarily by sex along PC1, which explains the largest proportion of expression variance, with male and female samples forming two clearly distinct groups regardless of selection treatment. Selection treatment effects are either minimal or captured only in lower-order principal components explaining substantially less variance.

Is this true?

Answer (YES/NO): YES